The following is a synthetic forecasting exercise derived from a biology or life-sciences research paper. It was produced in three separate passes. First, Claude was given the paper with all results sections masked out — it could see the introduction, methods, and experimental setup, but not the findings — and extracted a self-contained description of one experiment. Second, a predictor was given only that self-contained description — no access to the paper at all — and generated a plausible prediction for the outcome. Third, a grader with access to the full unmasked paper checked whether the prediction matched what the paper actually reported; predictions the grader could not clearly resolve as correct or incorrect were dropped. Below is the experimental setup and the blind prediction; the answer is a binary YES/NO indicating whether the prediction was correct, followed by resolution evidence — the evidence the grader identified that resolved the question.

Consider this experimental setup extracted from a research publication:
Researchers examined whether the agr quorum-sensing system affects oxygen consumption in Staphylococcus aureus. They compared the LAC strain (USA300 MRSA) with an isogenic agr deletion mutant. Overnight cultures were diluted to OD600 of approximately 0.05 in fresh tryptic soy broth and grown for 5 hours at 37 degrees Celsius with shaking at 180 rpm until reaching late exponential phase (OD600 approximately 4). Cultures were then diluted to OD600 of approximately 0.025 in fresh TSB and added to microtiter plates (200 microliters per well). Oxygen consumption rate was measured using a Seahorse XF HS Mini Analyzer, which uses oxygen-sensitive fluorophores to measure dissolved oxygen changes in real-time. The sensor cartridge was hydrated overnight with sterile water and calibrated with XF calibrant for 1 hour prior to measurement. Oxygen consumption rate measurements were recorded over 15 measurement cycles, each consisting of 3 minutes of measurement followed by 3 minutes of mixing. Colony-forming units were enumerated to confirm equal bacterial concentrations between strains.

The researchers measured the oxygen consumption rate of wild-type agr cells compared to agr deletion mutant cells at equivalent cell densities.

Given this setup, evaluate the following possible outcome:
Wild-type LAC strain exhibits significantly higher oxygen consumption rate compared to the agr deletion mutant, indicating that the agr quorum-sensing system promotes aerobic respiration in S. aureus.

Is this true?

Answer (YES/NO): NO